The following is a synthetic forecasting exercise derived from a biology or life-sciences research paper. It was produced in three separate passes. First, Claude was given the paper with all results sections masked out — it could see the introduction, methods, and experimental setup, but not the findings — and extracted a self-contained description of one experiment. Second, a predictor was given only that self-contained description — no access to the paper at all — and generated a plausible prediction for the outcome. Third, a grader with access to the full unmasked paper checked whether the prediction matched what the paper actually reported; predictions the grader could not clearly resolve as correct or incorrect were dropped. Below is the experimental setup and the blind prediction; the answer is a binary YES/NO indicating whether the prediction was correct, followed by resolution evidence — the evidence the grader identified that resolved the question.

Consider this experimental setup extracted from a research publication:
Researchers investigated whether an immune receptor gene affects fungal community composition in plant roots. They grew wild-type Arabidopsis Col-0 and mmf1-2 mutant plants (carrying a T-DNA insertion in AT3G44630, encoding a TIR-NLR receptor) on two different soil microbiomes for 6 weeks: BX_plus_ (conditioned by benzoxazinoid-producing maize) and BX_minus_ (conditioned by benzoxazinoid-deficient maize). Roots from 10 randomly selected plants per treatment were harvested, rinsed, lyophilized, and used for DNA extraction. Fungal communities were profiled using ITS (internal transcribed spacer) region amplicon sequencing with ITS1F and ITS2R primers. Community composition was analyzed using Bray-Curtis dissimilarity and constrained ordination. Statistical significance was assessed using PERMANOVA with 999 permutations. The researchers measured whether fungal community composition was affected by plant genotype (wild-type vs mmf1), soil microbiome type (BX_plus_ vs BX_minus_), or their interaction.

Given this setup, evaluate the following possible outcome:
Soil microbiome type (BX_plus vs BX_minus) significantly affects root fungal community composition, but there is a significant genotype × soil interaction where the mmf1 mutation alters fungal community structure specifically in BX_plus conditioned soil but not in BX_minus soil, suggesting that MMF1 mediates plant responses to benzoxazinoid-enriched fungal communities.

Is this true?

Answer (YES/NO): NO